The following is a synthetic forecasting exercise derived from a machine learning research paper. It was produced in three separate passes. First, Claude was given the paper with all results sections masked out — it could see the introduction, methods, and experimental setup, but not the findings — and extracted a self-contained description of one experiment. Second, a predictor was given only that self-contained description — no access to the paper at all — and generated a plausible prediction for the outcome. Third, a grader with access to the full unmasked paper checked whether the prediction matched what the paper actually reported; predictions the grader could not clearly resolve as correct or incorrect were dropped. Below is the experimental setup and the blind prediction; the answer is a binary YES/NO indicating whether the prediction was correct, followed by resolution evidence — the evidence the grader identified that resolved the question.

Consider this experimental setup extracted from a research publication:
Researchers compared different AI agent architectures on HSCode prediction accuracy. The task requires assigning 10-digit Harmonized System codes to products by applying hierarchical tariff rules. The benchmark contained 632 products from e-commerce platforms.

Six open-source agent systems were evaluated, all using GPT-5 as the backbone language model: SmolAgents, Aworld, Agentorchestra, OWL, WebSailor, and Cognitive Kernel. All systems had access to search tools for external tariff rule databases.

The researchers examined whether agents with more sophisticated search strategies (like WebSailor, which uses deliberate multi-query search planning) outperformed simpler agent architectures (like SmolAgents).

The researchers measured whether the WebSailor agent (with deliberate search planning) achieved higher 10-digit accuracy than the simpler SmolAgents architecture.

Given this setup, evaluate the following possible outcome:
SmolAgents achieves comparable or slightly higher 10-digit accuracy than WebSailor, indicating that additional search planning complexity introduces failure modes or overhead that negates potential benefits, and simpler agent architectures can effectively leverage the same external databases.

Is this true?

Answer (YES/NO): NO